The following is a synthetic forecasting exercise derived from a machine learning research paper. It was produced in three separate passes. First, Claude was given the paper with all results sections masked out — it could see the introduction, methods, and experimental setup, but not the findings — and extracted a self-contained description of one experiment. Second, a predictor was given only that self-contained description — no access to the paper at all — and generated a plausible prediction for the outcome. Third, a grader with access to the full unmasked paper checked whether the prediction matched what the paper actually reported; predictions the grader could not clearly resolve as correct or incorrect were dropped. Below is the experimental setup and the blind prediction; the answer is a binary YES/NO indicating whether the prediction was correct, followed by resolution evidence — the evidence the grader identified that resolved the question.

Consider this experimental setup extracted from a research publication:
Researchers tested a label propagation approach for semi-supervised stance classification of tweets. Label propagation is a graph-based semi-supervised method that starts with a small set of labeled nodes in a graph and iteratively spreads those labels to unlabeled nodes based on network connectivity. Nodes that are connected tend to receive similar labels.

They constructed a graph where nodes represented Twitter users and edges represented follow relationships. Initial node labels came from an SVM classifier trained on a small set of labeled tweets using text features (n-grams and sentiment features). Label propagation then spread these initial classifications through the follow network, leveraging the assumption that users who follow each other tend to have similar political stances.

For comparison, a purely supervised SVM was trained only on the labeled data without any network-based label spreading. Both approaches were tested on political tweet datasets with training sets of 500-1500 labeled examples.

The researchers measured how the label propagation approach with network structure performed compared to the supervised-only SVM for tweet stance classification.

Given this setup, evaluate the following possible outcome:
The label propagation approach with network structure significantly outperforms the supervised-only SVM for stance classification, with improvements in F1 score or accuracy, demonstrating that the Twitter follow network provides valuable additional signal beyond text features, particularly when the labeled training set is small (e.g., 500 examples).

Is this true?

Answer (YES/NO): NO